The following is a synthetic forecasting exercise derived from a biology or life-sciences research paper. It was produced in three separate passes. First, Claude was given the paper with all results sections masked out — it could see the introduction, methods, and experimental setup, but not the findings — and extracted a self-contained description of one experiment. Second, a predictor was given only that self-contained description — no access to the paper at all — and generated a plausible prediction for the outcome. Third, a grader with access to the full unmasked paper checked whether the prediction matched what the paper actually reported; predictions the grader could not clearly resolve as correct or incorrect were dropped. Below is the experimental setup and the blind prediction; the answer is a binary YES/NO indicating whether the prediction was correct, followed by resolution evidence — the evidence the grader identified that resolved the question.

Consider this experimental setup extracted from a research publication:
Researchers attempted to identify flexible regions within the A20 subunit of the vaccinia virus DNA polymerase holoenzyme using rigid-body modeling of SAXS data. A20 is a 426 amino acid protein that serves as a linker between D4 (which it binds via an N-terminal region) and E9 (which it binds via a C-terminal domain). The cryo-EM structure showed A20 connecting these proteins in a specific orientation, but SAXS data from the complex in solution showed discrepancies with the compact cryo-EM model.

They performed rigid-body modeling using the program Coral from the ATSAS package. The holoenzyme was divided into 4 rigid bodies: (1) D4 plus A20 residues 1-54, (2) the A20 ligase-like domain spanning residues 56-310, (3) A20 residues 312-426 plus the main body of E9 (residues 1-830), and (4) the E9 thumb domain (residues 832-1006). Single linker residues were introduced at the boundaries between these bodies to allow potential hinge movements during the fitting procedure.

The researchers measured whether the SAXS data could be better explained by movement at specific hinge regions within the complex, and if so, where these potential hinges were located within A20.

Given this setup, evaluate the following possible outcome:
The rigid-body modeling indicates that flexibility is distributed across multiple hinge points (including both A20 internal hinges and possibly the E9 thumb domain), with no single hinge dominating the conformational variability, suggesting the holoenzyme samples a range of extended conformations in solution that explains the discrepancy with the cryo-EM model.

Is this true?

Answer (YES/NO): YES